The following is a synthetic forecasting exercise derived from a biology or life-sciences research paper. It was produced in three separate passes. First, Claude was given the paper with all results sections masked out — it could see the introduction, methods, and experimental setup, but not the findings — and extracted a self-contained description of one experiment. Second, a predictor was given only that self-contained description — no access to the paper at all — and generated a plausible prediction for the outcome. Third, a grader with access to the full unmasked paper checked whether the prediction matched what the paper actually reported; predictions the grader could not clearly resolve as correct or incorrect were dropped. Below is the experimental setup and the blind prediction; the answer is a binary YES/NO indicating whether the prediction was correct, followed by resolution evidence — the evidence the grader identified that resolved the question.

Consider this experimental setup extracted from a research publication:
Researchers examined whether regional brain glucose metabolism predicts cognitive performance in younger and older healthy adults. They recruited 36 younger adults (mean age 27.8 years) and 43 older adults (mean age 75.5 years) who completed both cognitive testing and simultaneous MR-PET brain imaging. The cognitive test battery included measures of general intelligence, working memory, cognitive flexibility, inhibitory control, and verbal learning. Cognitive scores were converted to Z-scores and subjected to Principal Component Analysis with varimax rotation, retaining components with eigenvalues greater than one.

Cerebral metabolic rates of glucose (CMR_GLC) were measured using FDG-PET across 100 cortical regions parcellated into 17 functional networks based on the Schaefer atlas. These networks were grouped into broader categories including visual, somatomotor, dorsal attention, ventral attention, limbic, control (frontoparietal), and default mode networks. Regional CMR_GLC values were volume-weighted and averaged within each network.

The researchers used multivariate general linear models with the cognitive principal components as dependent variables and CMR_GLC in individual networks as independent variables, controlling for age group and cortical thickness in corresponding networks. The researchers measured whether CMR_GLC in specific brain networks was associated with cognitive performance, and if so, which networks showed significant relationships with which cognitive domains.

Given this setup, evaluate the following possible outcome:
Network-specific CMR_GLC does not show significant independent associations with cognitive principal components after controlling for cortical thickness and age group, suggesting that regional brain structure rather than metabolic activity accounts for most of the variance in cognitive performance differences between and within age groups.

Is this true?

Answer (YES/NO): NO